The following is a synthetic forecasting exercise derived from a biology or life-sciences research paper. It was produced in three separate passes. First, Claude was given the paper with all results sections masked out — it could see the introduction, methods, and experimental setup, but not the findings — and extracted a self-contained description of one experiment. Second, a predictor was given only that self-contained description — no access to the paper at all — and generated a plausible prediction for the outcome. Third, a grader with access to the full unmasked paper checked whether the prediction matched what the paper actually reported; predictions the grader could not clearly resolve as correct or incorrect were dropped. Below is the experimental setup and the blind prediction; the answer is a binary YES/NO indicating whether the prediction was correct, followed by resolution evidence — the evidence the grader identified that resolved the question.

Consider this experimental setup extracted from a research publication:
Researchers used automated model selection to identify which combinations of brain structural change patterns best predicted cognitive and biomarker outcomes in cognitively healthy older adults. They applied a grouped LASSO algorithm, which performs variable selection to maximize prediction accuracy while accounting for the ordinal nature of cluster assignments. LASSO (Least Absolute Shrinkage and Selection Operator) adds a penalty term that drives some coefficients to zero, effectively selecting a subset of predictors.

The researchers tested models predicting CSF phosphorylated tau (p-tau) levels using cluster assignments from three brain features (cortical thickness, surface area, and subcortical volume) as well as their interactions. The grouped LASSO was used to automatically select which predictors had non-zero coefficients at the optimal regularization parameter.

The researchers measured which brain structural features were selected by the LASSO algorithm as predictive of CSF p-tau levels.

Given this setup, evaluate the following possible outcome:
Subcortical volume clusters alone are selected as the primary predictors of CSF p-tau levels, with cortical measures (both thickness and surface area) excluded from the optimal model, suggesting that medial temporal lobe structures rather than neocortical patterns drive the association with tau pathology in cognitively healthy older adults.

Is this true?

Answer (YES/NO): YES